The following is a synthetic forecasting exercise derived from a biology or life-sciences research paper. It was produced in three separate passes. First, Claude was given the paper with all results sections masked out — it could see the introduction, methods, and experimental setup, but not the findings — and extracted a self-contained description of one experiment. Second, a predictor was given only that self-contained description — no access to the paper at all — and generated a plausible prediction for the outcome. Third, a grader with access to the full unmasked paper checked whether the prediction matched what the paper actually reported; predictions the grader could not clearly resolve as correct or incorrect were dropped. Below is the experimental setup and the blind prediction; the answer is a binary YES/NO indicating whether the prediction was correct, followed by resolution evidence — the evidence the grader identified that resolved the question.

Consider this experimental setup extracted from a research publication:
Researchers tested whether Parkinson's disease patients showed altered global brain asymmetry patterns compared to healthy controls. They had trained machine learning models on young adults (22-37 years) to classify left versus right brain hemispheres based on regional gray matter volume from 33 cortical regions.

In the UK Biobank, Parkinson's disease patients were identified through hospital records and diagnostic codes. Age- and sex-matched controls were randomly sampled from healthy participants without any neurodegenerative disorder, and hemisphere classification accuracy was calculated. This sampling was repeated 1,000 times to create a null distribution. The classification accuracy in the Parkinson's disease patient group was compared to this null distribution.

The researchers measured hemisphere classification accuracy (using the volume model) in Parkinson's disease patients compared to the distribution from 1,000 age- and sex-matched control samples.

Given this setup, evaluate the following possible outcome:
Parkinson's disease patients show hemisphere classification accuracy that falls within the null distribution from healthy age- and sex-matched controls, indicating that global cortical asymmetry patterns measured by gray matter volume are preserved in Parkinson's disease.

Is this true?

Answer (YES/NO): NO